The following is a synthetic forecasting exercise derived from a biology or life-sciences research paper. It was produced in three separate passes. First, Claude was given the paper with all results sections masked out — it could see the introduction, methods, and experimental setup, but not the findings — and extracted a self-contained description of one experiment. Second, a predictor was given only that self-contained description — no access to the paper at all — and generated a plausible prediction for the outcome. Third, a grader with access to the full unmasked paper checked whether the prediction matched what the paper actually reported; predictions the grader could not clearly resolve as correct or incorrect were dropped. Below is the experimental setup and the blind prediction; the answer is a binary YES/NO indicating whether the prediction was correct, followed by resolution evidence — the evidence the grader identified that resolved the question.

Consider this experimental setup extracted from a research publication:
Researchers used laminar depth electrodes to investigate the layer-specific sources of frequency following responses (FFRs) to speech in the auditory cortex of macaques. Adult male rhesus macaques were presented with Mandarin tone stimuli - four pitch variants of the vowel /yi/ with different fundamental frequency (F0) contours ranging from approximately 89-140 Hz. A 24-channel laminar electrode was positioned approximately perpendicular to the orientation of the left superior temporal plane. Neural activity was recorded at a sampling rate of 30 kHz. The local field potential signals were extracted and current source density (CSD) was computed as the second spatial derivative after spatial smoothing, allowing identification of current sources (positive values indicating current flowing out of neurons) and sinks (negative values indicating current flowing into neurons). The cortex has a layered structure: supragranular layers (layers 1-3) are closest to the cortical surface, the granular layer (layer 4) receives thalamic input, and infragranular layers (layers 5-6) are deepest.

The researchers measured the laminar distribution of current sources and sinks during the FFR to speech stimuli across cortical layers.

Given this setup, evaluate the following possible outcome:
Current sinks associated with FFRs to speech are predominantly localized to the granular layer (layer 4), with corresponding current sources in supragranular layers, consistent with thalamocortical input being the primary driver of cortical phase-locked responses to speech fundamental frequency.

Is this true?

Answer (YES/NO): YES